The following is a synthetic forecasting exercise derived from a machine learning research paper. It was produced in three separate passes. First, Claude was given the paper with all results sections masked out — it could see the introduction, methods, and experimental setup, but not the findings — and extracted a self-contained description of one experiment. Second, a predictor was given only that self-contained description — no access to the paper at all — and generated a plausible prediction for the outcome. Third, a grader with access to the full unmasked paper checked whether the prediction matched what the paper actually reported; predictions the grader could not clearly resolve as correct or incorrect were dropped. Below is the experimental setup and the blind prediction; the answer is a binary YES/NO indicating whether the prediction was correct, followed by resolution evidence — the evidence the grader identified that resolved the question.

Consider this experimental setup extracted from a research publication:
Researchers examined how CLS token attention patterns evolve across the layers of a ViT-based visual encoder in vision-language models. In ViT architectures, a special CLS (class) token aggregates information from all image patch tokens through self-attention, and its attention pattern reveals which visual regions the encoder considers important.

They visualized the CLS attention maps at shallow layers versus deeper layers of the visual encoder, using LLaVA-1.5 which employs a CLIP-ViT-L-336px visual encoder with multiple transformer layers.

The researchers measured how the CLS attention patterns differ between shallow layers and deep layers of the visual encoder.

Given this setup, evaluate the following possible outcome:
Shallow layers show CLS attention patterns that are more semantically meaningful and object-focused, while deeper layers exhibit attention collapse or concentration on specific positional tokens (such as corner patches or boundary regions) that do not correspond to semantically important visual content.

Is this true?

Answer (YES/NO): NO